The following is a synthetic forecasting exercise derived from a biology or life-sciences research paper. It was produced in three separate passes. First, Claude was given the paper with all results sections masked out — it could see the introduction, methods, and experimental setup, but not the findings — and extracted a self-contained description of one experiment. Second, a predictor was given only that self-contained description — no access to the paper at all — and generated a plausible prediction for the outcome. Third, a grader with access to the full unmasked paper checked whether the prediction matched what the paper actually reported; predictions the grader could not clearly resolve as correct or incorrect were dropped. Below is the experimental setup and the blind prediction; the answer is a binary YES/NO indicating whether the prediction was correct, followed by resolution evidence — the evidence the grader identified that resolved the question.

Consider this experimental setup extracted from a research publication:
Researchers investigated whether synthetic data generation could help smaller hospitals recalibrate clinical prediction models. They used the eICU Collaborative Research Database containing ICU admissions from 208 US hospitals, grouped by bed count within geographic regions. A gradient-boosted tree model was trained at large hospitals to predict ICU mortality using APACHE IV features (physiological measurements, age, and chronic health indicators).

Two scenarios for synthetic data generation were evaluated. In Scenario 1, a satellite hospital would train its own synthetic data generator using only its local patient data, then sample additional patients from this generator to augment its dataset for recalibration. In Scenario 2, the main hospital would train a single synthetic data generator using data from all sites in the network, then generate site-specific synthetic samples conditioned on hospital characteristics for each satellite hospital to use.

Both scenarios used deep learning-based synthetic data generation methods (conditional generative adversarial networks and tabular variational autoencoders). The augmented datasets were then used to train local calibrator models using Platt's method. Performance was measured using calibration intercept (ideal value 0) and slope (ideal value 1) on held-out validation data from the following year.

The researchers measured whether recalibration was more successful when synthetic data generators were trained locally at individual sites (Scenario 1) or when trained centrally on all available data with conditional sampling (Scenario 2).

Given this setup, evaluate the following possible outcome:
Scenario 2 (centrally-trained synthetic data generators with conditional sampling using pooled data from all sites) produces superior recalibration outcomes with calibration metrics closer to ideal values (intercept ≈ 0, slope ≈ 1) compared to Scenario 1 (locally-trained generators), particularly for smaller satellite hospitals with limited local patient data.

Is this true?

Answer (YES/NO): YES